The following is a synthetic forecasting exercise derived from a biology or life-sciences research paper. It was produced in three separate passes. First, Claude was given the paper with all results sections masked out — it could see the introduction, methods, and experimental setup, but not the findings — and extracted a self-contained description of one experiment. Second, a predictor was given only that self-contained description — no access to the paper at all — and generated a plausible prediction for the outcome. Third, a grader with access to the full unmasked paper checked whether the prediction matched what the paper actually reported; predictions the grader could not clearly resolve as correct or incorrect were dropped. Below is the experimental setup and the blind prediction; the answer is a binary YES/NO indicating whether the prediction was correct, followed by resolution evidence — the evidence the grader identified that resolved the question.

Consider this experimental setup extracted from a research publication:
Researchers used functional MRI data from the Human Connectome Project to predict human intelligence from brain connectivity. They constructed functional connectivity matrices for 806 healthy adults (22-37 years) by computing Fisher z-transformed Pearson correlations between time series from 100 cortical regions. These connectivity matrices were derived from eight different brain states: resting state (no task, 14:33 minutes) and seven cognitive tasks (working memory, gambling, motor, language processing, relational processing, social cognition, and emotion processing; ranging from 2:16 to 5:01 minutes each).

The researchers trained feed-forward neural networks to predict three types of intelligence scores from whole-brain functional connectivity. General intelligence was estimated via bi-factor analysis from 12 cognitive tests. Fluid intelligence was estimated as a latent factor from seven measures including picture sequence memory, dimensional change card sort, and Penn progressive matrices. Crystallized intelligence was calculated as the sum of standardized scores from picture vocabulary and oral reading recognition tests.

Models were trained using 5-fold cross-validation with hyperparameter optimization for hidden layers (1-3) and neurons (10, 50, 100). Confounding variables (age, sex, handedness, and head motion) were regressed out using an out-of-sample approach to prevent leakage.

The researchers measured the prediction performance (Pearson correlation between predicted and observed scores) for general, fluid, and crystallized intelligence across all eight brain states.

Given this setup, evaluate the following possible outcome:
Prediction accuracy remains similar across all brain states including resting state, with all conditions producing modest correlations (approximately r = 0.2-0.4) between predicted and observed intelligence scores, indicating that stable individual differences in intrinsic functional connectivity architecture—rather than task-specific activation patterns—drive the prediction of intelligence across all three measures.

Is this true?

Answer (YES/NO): NO